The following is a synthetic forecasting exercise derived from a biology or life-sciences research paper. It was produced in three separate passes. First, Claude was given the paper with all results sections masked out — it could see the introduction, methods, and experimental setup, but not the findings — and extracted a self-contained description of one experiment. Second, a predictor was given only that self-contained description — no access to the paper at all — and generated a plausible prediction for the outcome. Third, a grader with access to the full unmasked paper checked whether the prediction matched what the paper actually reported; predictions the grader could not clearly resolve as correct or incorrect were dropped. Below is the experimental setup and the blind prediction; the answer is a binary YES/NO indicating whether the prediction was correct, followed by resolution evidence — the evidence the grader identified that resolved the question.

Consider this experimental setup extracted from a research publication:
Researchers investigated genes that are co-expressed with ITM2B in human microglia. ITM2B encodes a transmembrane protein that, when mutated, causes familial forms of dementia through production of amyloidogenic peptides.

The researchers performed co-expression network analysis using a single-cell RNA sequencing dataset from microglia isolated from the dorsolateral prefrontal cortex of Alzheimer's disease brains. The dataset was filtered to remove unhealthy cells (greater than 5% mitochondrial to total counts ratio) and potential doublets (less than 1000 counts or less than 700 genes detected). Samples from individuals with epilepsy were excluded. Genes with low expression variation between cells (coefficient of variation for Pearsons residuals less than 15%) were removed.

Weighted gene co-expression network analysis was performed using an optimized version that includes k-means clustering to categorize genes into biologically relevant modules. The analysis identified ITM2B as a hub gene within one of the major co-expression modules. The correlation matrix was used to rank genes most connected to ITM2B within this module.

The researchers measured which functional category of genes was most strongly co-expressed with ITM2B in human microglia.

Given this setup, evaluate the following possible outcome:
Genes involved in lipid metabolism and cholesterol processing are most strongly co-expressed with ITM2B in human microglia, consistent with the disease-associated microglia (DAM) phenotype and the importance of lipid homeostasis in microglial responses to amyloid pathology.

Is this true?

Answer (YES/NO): NO